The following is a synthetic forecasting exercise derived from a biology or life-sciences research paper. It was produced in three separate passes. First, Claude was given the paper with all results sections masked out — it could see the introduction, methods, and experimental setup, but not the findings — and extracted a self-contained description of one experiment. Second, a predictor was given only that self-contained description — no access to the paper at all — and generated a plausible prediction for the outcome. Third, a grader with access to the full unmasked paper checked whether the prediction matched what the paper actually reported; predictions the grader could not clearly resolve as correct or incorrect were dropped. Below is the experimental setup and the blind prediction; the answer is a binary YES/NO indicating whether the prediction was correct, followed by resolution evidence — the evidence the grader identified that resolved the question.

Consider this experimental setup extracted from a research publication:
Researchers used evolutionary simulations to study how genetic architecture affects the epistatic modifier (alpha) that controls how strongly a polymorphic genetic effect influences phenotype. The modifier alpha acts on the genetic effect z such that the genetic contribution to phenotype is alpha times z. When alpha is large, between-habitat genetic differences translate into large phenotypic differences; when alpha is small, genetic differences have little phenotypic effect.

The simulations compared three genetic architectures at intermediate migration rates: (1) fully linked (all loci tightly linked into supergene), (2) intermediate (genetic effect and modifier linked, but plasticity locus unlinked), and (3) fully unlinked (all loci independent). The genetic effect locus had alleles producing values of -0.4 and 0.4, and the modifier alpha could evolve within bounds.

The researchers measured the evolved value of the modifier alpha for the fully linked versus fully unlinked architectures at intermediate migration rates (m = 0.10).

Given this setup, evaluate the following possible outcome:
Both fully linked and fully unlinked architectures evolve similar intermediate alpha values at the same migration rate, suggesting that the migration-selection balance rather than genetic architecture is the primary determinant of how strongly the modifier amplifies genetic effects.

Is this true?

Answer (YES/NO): NO